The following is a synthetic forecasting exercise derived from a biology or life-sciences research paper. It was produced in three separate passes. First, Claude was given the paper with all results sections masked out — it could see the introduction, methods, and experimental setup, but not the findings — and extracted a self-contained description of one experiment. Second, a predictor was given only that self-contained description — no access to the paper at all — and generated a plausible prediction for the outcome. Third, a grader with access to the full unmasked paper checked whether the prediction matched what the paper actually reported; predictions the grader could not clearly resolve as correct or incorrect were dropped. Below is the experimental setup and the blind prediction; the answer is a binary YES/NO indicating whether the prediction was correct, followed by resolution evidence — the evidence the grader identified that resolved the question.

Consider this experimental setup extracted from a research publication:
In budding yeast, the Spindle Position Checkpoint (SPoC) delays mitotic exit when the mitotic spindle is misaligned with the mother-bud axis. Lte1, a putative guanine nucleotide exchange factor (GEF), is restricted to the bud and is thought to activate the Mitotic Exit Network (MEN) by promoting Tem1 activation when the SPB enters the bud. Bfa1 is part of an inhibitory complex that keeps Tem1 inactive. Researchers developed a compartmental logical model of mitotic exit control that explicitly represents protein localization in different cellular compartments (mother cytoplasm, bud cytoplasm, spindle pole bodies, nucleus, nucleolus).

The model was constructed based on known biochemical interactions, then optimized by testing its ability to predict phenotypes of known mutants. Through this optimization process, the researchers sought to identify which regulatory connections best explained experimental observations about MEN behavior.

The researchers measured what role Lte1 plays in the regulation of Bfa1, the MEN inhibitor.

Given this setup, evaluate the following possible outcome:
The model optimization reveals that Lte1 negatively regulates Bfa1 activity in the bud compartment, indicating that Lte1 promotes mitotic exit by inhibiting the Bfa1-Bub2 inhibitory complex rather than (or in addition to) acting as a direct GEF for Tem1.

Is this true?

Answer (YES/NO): YES